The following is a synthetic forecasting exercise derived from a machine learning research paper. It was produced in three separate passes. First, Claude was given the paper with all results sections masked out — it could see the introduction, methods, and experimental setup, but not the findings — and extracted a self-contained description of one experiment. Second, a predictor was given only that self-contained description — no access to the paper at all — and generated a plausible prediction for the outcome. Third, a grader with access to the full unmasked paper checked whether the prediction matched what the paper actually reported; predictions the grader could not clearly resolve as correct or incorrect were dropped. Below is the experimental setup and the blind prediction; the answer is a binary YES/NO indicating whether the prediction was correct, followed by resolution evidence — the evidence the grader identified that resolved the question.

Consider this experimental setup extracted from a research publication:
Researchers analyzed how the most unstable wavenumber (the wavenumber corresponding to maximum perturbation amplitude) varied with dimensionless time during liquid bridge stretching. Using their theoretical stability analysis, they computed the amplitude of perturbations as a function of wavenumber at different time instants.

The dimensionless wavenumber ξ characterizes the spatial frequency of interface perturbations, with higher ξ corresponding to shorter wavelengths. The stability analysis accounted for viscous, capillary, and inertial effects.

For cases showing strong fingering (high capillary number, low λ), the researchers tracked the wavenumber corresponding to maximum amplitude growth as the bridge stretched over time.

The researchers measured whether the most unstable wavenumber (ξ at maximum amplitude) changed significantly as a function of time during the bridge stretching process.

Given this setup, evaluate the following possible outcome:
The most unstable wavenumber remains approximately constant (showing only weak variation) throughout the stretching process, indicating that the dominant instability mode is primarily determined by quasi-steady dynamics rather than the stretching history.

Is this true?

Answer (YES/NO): YES